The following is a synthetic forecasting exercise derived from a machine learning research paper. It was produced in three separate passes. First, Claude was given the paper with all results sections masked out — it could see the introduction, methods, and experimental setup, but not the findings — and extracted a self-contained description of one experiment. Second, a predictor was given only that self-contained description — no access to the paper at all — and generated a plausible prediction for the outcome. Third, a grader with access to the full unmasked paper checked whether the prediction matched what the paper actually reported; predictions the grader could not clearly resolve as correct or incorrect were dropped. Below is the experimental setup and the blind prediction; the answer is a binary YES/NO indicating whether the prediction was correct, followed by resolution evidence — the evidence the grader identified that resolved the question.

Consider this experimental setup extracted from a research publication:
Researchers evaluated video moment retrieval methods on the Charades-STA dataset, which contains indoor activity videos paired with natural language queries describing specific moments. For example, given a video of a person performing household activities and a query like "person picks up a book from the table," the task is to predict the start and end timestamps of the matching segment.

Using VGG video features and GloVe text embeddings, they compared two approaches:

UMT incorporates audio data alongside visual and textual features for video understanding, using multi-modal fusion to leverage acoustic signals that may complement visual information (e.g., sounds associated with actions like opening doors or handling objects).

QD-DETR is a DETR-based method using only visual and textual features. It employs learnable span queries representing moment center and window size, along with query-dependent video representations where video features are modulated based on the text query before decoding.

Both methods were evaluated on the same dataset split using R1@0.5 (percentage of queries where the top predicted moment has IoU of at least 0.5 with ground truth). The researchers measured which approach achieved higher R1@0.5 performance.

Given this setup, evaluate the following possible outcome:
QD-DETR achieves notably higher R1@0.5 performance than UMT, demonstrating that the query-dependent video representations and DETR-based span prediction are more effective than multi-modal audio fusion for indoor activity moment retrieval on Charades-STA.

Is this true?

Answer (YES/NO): YES